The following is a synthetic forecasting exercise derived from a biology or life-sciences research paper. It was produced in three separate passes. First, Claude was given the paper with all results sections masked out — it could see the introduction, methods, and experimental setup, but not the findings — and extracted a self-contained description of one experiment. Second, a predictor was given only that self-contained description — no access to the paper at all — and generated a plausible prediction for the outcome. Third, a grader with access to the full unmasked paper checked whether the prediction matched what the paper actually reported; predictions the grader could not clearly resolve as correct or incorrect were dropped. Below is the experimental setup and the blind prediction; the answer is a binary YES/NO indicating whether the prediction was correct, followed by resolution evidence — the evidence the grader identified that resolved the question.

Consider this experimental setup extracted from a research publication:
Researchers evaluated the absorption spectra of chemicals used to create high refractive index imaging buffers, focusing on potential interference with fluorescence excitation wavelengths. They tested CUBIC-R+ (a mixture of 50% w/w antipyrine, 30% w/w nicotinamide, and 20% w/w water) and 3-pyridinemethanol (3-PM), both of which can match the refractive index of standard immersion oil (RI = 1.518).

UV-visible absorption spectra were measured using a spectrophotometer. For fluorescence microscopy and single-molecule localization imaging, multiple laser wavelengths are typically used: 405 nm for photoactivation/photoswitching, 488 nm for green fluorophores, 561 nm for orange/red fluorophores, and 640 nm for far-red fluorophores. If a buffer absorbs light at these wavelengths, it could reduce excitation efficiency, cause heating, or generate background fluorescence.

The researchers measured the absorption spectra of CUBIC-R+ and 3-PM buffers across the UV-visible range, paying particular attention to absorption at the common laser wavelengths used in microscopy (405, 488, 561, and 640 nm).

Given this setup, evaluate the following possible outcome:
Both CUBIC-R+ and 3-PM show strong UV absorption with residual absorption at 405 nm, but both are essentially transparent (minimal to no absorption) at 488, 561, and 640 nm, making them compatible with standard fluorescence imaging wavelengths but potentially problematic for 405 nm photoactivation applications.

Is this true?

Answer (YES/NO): NO